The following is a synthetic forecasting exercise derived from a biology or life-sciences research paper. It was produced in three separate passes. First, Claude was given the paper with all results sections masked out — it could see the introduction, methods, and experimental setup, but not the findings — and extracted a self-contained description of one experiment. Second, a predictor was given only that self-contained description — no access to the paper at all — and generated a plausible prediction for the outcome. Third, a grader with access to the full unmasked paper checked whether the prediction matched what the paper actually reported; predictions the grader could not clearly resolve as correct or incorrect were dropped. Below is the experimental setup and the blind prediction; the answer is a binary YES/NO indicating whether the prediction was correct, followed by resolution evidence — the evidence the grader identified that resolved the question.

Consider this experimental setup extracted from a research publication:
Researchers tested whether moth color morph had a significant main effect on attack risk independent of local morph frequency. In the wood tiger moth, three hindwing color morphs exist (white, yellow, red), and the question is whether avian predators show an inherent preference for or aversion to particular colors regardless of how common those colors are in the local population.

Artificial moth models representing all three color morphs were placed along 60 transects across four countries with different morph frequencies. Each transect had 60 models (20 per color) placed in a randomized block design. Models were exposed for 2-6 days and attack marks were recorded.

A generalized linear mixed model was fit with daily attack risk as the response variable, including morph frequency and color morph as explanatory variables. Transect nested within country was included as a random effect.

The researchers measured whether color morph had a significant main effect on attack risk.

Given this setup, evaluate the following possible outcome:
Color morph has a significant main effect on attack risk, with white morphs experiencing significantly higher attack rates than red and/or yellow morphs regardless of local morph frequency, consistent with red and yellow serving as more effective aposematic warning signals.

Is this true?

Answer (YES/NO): NO